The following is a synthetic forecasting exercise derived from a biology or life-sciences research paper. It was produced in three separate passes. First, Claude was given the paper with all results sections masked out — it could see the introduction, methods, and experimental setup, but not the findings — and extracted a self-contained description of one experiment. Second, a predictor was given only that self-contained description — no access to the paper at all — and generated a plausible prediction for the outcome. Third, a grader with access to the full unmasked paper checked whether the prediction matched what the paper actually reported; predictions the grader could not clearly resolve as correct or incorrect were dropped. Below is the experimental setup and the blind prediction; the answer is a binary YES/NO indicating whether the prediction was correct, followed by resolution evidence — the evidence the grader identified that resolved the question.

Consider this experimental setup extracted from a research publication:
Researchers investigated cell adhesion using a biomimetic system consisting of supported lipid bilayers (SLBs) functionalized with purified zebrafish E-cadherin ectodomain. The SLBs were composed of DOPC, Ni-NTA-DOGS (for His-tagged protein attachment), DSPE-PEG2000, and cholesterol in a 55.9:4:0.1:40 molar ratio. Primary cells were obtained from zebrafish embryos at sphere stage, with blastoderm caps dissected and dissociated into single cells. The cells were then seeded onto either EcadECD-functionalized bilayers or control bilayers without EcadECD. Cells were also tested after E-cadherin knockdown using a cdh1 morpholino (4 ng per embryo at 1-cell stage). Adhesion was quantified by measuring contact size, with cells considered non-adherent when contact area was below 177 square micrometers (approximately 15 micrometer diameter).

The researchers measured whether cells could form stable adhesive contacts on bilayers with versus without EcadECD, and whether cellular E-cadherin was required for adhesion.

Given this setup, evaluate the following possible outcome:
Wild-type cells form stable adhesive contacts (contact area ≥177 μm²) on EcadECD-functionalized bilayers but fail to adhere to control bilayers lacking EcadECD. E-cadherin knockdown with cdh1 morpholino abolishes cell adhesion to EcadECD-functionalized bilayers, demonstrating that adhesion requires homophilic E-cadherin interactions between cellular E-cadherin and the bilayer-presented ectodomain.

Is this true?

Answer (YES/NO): NO